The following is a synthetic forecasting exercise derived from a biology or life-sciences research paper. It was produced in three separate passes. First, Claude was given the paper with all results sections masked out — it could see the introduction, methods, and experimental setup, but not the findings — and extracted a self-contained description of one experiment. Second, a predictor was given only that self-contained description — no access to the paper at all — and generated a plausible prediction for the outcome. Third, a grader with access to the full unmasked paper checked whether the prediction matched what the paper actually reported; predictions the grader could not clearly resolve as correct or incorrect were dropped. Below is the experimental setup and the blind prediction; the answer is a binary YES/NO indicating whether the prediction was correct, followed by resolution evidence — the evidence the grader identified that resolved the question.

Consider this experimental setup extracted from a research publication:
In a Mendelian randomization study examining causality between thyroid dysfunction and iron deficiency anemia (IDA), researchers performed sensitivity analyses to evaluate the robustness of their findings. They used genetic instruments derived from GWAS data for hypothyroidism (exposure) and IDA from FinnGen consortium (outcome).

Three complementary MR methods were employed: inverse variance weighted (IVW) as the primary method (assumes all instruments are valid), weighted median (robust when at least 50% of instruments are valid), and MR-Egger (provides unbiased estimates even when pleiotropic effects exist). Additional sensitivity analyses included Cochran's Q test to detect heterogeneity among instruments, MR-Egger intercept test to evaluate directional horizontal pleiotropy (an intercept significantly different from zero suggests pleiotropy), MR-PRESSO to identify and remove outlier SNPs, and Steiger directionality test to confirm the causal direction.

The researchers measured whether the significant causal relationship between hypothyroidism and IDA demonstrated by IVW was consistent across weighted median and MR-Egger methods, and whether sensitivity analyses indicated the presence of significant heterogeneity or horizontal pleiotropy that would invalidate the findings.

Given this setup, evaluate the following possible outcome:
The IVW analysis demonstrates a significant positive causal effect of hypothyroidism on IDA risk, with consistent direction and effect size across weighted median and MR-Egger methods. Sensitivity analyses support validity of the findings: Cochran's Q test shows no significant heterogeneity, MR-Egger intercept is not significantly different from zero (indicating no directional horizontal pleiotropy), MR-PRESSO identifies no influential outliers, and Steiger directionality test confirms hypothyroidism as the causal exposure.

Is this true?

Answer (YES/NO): NO